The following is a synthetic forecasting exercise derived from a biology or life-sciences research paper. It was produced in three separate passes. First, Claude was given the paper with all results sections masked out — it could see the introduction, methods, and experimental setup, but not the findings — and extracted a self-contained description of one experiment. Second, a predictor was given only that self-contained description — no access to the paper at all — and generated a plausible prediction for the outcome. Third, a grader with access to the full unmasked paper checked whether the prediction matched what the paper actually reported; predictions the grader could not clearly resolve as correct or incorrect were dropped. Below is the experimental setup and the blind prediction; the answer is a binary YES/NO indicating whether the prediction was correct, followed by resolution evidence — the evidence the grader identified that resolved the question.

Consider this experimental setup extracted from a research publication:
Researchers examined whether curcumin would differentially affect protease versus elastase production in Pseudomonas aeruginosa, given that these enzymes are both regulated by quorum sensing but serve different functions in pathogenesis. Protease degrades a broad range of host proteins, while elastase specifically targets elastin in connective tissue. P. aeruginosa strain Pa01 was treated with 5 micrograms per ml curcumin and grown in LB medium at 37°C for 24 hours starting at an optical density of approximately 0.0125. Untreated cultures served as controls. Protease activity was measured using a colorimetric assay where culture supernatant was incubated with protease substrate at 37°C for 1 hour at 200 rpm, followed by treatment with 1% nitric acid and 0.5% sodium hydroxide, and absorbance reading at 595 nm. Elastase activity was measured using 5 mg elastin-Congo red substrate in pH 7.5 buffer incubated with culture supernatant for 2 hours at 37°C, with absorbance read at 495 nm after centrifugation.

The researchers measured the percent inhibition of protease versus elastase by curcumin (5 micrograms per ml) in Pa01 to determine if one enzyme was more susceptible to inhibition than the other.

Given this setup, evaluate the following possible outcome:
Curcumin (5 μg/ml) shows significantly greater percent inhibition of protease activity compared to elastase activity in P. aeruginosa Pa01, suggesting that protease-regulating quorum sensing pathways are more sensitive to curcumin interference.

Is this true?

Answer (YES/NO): YES